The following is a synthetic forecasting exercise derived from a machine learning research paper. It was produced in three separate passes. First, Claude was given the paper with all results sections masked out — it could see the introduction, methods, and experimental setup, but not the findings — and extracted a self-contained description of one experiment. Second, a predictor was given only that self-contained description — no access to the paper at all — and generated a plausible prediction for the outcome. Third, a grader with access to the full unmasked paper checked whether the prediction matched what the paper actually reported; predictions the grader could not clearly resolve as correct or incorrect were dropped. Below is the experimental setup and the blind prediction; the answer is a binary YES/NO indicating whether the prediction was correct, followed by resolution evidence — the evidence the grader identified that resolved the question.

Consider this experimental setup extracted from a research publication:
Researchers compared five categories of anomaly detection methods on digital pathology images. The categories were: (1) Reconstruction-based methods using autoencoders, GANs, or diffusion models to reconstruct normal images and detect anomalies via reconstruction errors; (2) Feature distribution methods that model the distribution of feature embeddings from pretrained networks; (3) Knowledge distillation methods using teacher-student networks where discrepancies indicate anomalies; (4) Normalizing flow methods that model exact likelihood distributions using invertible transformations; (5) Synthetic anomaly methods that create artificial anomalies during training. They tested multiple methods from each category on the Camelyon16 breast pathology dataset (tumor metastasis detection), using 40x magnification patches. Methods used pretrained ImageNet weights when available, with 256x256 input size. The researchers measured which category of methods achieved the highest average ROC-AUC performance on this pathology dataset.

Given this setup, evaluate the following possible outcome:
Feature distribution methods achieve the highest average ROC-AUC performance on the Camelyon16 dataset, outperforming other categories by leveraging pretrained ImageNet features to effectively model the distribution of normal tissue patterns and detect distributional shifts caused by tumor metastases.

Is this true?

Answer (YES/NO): YES